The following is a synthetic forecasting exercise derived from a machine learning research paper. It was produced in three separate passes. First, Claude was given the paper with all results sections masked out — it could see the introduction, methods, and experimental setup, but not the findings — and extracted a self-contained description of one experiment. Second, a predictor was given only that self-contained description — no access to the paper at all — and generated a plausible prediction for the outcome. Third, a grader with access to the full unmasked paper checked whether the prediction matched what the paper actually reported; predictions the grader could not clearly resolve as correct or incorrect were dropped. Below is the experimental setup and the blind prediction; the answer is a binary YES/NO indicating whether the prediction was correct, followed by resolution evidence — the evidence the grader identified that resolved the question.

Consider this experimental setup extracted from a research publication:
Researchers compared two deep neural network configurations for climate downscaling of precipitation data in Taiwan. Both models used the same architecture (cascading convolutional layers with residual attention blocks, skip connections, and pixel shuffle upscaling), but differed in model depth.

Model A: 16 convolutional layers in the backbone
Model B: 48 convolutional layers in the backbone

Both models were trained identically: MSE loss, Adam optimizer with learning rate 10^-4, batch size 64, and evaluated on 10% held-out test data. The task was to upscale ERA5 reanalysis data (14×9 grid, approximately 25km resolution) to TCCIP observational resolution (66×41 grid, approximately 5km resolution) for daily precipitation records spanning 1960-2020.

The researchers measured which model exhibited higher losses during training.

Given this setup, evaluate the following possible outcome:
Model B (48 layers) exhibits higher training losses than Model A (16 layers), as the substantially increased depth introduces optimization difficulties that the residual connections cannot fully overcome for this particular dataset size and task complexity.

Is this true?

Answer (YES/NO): NO